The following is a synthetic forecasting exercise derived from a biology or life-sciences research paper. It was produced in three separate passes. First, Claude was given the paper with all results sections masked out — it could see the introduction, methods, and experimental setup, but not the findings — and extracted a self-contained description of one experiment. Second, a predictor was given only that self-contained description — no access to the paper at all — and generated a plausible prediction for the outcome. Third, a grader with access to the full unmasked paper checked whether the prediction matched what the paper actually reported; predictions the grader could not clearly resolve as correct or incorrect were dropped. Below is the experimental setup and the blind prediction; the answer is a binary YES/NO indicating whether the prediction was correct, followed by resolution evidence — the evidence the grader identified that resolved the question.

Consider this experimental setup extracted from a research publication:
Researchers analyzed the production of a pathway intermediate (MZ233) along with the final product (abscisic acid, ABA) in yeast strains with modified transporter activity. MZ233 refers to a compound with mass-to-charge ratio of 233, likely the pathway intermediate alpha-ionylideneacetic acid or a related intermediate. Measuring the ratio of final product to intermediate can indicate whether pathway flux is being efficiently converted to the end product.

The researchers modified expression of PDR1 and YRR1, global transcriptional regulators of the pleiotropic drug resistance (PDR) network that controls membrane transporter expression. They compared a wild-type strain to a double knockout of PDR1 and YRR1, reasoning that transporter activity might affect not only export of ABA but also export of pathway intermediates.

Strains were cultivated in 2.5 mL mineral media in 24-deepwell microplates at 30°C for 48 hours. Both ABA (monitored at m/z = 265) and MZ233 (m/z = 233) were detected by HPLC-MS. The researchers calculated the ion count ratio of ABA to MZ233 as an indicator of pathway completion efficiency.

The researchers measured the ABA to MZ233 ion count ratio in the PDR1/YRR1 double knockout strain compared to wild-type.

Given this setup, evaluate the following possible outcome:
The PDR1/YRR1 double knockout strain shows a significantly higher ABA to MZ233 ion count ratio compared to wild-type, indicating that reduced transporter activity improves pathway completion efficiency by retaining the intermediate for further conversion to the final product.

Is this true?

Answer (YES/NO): NO